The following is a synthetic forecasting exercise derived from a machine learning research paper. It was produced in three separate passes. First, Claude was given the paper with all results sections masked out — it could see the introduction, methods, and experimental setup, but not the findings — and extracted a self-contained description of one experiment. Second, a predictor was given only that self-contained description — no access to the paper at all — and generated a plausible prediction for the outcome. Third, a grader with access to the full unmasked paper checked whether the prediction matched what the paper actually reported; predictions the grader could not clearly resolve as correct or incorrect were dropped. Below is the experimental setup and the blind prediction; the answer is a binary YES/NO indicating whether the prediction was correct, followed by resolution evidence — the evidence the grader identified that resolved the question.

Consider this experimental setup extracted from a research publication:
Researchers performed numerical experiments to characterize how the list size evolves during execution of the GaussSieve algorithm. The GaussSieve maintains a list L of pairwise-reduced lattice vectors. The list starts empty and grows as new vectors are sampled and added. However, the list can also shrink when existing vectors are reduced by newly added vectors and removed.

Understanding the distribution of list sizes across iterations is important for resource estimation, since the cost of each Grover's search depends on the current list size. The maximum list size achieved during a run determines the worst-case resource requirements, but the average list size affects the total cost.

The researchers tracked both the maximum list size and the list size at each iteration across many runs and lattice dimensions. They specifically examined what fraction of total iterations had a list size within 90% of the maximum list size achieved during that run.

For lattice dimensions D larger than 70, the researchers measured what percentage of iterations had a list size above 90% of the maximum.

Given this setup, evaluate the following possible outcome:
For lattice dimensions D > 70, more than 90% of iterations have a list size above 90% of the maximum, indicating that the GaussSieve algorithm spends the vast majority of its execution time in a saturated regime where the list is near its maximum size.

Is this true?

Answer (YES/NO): YES